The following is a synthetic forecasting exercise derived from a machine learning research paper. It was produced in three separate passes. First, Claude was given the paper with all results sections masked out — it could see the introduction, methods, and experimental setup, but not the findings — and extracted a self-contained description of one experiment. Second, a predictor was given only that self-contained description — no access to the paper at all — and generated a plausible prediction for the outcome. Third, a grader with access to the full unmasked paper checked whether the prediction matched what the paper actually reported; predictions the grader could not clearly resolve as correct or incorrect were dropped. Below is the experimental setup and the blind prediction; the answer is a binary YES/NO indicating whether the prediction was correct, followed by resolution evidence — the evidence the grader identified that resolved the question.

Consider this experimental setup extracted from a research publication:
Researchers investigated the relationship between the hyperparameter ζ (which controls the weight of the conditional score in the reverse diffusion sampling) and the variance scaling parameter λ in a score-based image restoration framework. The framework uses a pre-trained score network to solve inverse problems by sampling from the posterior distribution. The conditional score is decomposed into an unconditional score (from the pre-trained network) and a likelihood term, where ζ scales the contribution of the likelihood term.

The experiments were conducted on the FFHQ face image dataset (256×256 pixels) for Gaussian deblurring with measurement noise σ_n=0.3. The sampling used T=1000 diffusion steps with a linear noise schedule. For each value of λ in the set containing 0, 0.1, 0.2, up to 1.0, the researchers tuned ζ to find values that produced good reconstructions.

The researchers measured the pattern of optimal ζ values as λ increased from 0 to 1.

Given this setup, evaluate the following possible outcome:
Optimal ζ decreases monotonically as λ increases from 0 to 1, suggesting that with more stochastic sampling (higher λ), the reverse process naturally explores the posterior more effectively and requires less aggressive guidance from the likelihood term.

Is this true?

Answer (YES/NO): NO